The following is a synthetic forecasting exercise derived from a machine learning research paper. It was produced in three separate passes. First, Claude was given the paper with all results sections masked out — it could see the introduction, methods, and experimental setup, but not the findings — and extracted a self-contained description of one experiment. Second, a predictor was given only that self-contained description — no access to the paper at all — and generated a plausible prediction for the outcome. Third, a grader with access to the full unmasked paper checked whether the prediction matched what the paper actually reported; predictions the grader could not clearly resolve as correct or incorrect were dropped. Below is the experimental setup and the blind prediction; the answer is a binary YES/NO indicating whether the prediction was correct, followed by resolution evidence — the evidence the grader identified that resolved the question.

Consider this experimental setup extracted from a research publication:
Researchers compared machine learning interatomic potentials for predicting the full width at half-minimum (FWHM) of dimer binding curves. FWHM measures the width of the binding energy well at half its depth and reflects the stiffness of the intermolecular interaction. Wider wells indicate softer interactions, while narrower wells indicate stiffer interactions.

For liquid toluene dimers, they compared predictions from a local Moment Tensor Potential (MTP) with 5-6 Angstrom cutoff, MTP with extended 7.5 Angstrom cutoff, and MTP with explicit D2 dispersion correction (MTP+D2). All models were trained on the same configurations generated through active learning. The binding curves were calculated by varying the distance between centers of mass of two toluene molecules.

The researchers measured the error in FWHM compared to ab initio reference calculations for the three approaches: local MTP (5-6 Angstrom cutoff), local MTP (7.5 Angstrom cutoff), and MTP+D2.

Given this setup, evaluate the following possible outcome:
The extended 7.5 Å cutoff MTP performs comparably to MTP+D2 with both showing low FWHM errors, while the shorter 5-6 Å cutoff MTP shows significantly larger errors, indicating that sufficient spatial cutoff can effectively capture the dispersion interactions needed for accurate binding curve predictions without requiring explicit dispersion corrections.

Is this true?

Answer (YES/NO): NO